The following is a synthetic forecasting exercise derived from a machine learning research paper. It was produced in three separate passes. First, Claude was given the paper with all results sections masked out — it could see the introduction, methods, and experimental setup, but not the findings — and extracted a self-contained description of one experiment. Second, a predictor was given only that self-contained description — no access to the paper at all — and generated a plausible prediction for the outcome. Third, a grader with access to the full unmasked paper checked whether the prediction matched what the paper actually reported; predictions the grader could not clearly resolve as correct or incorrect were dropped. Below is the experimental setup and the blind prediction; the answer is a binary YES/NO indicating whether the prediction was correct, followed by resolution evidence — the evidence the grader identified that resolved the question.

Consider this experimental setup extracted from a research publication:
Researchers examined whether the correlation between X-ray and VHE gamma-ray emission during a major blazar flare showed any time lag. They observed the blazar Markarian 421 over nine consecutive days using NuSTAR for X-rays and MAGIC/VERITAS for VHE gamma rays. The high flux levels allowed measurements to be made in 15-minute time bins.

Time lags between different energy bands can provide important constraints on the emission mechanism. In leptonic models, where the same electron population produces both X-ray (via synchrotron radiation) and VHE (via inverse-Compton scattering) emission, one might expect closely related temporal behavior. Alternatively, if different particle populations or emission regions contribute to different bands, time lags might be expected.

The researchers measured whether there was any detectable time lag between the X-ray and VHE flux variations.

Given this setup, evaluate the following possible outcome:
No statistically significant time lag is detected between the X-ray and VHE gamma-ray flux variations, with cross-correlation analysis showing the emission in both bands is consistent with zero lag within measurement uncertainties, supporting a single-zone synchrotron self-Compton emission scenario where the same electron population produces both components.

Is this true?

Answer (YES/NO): NO